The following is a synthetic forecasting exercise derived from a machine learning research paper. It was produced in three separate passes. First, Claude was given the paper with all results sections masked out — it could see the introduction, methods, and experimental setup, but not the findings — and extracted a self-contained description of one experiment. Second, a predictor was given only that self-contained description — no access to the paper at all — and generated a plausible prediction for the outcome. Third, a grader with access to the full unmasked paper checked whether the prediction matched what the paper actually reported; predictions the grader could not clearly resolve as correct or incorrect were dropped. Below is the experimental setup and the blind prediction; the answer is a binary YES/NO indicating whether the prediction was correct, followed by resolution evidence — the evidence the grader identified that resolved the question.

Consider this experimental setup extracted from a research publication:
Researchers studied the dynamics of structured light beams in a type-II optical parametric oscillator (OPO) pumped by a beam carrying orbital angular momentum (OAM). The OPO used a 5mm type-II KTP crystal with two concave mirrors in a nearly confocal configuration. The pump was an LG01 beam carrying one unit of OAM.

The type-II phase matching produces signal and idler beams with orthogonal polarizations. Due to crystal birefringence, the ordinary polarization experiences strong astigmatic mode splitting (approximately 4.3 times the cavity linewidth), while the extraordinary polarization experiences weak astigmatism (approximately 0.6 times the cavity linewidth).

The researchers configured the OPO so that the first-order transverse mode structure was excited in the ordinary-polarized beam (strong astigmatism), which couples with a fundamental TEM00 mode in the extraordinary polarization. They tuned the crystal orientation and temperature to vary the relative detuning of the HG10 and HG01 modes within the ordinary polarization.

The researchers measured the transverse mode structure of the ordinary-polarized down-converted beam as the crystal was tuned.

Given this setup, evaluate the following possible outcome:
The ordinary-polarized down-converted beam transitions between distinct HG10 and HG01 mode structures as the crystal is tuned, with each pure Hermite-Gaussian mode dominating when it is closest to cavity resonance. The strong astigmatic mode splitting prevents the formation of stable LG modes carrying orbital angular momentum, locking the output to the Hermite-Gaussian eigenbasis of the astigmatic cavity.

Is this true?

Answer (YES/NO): YES